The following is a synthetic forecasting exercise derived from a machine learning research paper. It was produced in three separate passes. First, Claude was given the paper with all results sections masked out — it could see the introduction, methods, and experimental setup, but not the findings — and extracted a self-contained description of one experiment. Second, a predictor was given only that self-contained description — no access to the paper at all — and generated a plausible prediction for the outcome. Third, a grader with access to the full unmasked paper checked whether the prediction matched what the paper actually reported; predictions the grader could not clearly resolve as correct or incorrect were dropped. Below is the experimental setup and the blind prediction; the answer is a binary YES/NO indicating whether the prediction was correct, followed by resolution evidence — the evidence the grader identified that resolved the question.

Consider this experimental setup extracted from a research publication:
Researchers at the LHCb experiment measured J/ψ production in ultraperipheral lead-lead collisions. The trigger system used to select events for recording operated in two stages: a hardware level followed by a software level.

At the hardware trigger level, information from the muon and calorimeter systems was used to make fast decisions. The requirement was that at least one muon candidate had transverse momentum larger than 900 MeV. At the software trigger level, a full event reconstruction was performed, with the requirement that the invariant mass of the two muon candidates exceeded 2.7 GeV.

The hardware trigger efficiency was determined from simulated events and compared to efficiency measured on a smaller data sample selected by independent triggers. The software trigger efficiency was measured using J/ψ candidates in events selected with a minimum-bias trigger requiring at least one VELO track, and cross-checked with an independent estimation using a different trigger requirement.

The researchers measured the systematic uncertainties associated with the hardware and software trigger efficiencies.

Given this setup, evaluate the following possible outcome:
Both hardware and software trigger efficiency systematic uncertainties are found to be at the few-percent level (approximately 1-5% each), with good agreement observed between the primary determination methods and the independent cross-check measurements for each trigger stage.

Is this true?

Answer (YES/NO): NO